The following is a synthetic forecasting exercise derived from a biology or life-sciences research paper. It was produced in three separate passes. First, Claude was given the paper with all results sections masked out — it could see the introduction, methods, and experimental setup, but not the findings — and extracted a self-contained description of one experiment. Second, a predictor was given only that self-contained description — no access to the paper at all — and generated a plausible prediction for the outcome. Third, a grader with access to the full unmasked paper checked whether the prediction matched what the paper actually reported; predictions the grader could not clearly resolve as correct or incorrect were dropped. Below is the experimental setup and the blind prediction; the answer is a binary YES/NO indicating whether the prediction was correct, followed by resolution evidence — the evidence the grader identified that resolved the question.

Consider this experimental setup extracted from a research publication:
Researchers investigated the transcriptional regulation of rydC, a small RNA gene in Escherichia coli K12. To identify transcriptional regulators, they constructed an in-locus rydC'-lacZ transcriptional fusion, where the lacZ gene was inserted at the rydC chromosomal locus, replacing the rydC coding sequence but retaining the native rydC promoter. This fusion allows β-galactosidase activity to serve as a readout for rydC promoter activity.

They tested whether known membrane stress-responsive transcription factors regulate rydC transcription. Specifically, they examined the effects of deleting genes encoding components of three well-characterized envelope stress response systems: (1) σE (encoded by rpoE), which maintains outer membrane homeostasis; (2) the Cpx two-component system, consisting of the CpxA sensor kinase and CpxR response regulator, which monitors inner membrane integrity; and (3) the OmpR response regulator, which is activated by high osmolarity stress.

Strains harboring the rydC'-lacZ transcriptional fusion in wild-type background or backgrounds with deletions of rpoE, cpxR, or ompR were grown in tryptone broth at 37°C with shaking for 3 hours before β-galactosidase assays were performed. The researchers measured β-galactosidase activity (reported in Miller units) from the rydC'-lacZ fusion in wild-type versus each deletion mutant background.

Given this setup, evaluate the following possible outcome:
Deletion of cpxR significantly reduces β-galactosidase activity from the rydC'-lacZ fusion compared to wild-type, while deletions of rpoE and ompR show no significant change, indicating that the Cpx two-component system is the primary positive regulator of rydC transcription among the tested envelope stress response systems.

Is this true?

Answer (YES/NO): NO